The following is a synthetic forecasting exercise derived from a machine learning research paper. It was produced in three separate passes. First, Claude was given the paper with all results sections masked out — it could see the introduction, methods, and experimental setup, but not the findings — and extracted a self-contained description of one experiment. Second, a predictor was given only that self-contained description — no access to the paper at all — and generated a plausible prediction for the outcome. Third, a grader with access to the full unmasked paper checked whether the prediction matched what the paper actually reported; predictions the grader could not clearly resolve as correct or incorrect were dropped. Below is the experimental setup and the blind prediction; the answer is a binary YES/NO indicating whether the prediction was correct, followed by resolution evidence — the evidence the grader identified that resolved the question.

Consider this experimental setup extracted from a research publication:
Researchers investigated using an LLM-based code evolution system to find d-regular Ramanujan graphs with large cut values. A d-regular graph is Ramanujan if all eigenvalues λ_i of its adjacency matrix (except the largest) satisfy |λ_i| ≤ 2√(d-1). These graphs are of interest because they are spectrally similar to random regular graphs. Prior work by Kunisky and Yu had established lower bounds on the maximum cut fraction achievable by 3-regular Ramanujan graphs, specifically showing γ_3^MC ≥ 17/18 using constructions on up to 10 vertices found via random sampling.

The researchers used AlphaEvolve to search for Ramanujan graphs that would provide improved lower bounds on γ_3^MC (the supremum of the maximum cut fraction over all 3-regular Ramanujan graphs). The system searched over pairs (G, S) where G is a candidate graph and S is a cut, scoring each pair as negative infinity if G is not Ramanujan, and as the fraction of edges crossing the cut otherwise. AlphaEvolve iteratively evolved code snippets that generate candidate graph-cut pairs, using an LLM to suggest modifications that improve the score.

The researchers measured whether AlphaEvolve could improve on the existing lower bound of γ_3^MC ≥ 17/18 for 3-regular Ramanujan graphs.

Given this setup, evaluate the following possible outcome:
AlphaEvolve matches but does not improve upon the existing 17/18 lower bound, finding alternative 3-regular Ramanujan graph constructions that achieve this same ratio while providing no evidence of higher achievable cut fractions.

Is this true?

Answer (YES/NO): YES